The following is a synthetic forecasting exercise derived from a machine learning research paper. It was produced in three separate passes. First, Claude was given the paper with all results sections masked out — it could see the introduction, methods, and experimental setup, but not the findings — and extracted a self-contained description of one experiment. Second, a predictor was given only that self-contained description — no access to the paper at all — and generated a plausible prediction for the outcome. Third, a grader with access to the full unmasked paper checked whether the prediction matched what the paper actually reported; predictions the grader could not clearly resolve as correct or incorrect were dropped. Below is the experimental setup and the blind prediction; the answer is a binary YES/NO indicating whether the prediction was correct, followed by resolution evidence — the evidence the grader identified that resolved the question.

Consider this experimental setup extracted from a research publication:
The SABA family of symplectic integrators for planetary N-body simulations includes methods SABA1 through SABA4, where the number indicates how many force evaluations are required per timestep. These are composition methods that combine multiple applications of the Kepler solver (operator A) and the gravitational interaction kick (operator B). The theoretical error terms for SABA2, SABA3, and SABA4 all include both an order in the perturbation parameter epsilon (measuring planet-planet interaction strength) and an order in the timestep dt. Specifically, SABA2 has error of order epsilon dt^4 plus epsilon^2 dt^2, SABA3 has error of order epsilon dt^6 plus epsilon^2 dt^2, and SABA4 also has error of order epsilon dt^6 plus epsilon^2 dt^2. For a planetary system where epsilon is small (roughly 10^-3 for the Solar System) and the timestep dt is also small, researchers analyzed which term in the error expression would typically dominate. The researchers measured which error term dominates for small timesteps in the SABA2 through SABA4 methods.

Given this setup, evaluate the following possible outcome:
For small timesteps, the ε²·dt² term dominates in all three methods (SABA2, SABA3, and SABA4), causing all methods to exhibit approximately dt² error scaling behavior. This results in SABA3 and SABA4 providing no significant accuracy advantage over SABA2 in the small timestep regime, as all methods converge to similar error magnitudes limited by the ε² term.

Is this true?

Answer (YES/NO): YES